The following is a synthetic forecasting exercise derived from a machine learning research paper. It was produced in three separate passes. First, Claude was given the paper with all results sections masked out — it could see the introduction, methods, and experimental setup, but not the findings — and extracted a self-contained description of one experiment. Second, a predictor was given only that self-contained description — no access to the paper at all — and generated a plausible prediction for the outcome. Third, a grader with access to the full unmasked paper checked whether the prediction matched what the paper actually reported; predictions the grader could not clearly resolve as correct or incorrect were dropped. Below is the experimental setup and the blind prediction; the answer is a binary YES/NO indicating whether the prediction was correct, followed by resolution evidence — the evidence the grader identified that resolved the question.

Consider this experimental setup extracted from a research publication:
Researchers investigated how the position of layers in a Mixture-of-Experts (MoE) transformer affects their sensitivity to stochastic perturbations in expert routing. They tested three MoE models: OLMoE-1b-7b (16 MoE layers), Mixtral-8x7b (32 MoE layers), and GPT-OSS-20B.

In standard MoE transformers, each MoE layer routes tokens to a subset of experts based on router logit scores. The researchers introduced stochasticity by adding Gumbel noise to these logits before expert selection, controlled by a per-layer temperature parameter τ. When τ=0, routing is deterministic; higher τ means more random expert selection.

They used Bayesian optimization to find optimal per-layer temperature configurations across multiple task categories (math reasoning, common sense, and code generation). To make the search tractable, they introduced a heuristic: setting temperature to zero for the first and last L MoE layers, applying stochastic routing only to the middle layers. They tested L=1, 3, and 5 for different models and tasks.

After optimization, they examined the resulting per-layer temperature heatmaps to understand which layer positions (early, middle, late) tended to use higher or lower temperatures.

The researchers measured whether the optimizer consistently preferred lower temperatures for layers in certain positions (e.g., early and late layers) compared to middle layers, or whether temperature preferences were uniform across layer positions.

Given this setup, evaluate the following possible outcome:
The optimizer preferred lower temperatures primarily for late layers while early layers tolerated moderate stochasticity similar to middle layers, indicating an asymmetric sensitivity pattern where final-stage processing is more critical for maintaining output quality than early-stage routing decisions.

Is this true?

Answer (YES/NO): NO